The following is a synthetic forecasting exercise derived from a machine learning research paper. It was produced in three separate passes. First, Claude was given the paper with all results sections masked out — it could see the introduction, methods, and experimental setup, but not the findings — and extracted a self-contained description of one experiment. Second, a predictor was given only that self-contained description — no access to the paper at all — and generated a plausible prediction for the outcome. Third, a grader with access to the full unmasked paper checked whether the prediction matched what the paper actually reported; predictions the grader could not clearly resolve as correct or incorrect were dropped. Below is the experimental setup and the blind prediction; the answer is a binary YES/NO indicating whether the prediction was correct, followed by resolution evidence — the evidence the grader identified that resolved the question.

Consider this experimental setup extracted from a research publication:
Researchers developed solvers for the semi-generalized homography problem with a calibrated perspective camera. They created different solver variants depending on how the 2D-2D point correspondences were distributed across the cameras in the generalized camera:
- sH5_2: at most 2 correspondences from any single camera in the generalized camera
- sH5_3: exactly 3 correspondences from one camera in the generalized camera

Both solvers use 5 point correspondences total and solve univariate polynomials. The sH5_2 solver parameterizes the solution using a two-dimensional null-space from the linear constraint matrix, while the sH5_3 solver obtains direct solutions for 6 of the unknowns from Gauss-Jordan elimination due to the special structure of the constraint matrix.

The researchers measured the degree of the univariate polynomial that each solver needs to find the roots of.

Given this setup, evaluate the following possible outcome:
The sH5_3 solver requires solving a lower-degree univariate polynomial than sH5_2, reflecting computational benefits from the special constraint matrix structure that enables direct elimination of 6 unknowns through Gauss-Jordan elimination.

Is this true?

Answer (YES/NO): YES